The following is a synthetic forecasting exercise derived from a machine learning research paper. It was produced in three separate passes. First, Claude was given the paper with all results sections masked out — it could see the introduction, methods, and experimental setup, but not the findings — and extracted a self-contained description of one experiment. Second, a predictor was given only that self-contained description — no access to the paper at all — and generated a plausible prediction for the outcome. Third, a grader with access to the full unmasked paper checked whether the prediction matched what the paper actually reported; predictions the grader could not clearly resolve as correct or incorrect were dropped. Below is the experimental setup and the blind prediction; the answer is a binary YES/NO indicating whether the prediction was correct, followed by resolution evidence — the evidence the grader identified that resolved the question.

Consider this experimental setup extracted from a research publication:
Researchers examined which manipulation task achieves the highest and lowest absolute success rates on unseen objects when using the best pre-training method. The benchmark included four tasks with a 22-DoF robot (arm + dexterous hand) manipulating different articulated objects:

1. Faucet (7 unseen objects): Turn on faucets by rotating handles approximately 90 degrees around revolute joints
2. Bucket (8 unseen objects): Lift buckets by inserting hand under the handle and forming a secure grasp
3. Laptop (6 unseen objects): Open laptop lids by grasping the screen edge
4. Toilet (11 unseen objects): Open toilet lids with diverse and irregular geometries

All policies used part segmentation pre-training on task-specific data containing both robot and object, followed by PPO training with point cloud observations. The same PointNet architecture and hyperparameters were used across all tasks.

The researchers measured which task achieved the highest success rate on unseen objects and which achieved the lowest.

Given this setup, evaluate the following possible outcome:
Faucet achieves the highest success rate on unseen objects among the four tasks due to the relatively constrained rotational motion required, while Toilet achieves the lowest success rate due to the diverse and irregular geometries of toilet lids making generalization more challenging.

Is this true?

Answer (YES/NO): NO